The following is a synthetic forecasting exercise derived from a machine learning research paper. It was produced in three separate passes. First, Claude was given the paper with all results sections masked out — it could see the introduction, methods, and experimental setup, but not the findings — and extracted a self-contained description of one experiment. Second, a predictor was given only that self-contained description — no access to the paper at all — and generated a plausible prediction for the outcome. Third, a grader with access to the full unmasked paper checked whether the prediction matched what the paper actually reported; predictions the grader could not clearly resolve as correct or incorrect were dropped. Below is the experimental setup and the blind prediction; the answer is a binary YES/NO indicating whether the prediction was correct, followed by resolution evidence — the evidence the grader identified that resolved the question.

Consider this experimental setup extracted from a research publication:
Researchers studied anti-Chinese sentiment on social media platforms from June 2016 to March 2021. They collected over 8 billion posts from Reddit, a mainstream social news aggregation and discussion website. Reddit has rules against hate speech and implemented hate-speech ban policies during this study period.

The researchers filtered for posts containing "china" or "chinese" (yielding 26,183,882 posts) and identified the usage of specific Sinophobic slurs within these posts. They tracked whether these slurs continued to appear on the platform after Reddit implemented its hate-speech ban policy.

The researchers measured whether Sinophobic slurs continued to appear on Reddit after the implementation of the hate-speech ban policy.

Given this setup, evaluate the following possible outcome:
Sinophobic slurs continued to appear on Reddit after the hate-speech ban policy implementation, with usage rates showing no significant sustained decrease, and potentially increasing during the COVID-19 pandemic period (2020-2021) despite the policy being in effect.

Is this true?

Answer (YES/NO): YES